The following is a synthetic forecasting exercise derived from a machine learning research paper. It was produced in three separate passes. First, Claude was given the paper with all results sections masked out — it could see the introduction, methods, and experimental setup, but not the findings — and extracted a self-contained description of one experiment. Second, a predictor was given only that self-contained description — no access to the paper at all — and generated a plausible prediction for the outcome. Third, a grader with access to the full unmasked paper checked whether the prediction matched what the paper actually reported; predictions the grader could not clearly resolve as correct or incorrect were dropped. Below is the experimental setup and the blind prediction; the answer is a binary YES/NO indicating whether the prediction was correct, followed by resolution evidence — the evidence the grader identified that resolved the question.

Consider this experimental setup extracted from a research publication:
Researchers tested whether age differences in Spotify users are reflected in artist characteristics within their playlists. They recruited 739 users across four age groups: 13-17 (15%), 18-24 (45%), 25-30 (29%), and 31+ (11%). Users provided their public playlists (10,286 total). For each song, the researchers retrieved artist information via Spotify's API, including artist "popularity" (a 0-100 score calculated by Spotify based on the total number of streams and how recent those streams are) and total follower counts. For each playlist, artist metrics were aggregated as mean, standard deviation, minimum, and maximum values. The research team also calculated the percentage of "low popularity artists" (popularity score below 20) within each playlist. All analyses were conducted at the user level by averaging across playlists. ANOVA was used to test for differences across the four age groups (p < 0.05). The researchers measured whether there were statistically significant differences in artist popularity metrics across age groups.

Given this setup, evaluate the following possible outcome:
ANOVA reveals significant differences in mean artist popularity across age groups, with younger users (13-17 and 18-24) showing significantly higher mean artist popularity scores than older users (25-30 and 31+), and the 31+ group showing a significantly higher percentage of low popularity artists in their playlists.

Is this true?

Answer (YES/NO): NO